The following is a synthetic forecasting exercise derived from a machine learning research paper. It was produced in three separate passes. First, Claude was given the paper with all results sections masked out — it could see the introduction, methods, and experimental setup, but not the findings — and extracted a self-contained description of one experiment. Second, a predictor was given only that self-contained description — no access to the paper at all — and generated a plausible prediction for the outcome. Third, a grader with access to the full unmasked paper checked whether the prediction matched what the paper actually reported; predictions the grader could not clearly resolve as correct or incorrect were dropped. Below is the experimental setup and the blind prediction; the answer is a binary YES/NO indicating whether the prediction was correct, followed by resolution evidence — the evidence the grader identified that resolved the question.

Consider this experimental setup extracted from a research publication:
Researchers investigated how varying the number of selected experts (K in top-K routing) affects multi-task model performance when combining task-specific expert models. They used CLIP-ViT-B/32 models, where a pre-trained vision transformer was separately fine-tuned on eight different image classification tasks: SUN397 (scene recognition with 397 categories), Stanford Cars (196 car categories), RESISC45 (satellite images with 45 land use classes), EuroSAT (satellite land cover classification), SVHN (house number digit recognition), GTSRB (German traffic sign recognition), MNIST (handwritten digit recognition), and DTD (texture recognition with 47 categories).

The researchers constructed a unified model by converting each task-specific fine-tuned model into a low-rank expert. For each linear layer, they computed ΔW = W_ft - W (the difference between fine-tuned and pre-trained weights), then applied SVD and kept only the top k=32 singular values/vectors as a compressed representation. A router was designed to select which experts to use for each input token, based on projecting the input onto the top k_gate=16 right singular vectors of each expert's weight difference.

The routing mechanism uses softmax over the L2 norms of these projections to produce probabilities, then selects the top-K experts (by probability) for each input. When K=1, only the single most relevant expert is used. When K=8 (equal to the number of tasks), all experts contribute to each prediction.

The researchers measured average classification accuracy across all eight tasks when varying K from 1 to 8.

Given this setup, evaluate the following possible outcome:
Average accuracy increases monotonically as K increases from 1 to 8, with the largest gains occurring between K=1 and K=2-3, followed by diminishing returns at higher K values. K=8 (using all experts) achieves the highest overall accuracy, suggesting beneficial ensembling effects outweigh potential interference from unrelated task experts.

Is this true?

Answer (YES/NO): NO